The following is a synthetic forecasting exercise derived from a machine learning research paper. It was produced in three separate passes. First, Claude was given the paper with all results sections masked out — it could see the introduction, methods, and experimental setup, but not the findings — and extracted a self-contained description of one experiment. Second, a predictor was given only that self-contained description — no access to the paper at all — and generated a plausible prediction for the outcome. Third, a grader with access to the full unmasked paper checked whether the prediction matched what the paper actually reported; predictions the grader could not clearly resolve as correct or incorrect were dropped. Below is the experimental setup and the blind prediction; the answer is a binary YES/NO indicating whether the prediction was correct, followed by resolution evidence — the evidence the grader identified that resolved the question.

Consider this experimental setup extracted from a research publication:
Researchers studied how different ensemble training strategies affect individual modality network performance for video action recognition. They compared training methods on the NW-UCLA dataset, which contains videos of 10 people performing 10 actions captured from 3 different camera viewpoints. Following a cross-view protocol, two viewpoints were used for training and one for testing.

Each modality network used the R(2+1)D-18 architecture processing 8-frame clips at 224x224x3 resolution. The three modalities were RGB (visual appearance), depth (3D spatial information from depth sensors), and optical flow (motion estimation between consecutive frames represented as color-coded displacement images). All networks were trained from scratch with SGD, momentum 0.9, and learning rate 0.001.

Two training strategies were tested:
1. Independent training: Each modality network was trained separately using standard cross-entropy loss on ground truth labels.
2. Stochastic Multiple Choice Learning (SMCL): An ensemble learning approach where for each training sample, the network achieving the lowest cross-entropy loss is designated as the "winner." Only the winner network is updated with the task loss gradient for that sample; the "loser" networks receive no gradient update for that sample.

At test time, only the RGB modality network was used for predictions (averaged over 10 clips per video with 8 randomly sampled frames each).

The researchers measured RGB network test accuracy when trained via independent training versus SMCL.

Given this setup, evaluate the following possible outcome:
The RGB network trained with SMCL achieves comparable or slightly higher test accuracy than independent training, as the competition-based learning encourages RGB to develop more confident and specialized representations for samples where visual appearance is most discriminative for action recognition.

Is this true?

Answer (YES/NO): NO